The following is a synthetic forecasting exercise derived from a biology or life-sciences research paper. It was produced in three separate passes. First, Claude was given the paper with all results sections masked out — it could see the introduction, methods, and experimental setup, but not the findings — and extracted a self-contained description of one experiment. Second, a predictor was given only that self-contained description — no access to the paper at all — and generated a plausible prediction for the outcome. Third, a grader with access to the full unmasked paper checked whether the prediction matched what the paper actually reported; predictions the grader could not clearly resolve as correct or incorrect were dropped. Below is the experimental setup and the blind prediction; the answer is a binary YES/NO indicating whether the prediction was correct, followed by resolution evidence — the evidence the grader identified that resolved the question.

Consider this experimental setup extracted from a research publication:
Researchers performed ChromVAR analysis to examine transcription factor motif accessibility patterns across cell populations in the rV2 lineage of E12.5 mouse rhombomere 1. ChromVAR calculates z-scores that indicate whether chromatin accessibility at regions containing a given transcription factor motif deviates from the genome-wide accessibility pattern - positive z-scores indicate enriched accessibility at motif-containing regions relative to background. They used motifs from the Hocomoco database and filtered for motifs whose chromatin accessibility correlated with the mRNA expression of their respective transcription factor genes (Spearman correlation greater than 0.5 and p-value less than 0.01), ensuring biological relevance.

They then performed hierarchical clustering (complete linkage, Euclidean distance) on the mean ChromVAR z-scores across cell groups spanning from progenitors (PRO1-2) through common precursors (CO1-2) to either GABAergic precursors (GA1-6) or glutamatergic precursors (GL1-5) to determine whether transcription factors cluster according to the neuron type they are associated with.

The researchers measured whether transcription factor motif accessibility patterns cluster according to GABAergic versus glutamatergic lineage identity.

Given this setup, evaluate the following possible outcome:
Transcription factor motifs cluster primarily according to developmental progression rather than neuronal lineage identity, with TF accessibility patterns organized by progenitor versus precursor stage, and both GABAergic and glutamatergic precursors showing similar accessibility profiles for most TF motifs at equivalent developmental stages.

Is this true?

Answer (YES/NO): NO